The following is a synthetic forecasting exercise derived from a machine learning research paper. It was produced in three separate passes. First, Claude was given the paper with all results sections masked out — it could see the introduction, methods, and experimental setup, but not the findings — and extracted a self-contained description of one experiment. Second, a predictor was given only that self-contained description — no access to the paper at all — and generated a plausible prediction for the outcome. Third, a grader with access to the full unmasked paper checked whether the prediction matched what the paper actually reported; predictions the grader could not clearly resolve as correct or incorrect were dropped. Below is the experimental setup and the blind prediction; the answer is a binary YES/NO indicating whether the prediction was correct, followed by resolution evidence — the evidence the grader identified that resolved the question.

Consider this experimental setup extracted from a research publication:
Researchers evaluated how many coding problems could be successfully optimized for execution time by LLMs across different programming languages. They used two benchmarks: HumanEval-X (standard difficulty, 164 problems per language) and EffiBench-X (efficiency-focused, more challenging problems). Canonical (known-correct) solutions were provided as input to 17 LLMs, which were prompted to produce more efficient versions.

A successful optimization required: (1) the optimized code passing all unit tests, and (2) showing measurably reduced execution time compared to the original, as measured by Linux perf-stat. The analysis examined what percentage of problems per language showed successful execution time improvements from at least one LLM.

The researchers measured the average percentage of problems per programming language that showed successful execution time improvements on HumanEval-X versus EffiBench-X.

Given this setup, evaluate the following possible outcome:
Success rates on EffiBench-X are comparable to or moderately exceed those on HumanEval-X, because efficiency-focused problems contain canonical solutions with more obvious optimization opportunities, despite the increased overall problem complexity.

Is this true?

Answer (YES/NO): NO